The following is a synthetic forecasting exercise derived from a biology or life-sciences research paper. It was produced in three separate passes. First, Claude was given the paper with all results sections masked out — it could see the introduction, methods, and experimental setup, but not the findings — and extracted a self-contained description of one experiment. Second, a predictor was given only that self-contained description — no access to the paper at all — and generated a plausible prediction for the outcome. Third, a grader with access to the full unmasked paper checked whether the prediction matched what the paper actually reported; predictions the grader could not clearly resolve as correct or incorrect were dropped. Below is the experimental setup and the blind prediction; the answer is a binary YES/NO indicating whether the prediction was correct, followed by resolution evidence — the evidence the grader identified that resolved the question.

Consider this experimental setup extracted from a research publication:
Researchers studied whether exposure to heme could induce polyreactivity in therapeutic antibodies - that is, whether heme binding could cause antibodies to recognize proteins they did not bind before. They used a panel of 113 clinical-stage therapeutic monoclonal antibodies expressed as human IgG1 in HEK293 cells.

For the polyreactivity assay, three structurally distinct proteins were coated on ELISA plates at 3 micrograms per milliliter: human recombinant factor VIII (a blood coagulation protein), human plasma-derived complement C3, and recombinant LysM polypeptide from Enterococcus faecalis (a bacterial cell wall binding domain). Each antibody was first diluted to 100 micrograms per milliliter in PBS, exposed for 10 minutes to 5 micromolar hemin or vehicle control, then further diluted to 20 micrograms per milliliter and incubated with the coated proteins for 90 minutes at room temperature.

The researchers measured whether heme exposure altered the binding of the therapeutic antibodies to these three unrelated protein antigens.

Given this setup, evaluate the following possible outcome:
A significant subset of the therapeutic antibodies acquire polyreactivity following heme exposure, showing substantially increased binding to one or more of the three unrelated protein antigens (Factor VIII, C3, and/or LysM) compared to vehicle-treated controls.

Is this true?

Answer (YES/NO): YES